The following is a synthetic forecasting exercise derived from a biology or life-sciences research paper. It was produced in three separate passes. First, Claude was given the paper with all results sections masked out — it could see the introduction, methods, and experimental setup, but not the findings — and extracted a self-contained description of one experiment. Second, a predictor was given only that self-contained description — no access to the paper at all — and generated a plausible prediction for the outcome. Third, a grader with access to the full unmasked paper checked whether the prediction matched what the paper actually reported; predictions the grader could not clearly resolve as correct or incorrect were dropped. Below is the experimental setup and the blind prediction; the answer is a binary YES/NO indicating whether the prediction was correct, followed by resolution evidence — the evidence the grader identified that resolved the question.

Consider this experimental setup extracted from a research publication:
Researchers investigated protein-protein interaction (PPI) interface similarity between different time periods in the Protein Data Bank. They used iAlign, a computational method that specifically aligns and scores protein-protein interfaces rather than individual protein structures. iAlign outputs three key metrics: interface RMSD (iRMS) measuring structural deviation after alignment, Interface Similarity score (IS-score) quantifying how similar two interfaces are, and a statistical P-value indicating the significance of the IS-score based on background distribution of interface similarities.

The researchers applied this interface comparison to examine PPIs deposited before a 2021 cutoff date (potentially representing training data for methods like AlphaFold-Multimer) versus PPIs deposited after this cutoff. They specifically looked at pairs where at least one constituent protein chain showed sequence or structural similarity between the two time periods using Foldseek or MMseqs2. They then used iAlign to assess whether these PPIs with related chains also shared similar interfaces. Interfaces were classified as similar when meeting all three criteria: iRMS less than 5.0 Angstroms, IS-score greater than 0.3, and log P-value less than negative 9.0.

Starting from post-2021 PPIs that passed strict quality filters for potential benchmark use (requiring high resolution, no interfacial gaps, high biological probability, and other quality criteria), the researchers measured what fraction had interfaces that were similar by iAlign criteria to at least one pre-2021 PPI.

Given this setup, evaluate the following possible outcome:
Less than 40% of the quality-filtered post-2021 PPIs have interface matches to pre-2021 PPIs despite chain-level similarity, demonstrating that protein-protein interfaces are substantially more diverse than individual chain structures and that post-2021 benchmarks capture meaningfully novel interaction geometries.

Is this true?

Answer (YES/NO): NO